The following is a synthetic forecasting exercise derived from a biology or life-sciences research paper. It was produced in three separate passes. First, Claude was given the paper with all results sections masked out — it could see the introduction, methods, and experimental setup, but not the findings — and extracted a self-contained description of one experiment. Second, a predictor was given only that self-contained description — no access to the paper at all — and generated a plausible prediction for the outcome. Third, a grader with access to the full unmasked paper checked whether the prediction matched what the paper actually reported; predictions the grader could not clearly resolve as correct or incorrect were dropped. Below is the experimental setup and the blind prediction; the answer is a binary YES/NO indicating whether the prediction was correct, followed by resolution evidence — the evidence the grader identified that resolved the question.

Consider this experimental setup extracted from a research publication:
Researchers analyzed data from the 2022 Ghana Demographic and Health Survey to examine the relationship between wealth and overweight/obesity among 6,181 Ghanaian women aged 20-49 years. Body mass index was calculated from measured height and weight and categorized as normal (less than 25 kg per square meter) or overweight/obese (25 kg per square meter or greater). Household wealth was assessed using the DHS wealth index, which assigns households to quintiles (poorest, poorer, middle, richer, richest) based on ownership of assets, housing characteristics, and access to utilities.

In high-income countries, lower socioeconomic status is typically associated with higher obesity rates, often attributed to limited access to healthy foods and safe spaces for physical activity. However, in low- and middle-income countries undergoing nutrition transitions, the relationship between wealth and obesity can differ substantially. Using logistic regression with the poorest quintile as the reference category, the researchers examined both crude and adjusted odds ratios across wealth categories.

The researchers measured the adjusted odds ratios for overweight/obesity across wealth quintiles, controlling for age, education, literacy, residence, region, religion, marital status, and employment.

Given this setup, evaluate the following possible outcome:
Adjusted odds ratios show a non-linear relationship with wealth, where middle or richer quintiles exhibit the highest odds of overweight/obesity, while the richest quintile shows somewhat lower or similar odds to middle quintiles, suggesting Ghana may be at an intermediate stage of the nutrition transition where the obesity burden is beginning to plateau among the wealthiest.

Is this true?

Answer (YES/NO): NO